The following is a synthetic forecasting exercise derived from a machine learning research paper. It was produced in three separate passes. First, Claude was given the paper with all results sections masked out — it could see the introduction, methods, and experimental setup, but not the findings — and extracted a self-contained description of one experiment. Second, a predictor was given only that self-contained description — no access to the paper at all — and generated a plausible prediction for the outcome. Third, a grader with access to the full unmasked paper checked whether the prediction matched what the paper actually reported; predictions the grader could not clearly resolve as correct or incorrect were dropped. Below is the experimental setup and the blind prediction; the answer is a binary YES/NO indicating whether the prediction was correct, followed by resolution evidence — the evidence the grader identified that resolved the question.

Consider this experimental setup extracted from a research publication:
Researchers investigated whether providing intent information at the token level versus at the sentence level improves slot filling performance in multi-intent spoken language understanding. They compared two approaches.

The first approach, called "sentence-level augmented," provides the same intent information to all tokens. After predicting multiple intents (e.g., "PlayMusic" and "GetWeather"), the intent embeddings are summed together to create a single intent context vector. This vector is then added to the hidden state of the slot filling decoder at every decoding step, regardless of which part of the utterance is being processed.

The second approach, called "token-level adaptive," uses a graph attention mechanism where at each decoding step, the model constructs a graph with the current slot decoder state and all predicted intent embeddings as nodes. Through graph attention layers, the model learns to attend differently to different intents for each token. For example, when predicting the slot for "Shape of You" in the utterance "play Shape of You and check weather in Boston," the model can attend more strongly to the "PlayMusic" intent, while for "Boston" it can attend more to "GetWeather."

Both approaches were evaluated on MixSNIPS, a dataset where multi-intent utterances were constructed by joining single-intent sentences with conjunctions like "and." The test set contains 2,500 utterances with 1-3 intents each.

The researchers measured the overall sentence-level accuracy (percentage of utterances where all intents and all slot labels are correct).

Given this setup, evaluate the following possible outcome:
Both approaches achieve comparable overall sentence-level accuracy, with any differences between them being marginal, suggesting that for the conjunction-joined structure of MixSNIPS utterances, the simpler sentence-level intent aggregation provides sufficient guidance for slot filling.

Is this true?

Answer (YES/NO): NO